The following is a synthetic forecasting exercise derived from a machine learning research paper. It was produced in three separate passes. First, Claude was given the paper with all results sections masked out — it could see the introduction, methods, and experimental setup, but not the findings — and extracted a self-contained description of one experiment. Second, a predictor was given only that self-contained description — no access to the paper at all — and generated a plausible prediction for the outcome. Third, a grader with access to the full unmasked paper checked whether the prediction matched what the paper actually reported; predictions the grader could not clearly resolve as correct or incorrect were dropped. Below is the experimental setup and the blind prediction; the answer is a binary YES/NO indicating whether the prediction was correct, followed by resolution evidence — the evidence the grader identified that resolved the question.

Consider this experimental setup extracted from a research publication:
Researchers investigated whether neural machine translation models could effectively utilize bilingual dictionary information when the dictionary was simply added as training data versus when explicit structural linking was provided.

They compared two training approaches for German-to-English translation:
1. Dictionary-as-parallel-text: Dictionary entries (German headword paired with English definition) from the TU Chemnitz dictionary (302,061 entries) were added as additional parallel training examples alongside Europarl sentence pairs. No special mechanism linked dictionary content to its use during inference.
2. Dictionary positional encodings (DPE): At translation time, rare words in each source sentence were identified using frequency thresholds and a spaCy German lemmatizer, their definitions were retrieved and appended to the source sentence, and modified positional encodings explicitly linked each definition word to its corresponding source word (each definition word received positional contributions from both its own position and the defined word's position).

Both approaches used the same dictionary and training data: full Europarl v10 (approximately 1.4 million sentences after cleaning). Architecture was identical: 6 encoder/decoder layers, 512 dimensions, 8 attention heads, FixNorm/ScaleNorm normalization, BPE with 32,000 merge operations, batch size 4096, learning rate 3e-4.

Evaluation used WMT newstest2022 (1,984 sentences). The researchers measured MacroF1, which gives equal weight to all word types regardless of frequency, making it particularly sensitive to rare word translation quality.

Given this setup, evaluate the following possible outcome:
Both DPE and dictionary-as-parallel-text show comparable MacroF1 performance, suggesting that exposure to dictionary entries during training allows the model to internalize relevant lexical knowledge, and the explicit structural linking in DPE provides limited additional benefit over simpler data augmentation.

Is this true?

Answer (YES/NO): NO